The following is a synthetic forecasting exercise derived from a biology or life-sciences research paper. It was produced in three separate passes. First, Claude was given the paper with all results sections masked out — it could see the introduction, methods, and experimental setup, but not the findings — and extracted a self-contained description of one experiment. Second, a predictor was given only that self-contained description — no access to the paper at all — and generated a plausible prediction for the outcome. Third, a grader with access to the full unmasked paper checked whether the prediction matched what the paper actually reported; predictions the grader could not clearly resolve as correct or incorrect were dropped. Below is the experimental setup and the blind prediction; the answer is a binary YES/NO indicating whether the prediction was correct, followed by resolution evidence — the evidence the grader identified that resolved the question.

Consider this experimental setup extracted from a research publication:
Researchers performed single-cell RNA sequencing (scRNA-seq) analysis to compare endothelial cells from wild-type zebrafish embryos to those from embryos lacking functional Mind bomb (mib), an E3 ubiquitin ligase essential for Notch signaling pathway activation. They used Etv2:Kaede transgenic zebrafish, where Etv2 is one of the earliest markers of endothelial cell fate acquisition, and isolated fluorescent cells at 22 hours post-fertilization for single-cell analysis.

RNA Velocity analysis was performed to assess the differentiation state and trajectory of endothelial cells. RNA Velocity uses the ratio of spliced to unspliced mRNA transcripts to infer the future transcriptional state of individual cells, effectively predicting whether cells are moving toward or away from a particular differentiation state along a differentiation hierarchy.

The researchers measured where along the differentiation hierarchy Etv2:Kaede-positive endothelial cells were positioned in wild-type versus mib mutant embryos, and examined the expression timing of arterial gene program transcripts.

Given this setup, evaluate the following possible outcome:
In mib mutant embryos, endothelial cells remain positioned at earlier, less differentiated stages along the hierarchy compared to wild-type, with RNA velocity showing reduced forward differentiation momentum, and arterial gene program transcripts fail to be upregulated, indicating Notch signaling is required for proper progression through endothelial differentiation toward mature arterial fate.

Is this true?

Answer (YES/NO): NO